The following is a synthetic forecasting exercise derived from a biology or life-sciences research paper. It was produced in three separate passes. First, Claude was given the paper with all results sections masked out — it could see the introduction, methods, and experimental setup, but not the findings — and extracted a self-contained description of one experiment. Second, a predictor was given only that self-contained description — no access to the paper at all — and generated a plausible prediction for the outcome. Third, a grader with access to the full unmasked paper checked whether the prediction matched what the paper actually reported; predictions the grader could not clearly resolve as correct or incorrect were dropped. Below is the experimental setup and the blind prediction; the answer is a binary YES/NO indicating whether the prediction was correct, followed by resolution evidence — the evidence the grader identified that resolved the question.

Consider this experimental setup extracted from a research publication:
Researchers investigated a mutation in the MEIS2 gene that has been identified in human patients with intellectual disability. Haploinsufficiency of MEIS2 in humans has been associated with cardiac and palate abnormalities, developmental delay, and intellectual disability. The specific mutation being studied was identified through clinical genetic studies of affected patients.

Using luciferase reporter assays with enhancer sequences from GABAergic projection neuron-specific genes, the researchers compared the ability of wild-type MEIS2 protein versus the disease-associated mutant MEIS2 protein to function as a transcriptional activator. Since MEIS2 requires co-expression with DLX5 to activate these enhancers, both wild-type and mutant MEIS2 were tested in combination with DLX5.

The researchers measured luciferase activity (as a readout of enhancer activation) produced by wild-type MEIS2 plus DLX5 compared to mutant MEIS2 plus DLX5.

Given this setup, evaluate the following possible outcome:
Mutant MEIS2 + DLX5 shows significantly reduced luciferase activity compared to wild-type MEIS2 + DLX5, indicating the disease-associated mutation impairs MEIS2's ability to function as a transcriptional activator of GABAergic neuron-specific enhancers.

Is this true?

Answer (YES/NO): YES